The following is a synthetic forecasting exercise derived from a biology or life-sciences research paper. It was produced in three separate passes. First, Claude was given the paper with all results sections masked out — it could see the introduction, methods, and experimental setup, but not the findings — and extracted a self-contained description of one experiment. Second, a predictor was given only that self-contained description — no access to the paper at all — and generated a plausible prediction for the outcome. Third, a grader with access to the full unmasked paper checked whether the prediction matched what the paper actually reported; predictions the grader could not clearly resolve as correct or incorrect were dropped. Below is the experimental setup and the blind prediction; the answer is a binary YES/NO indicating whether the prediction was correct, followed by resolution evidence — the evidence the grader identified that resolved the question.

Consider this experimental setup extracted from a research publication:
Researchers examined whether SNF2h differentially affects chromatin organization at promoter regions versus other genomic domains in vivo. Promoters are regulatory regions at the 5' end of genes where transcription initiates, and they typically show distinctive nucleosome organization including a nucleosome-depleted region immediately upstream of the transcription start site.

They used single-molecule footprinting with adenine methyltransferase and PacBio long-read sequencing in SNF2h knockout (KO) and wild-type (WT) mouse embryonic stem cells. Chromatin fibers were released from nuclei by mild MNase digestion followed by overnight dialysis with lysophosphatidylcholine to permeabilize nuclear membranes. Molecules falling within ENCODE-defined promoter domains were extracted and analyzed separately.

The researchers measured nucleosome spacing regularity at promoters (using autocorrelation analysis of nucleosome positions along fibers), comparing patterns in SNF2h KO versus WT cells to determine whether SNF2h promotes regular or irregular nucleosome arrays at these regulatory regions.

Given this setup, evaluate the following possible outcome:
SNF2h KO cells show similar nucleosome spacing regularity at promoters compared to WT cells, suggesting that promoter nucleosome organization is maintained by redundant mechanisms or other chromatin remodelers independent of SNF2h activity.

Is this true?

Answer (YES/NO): NO